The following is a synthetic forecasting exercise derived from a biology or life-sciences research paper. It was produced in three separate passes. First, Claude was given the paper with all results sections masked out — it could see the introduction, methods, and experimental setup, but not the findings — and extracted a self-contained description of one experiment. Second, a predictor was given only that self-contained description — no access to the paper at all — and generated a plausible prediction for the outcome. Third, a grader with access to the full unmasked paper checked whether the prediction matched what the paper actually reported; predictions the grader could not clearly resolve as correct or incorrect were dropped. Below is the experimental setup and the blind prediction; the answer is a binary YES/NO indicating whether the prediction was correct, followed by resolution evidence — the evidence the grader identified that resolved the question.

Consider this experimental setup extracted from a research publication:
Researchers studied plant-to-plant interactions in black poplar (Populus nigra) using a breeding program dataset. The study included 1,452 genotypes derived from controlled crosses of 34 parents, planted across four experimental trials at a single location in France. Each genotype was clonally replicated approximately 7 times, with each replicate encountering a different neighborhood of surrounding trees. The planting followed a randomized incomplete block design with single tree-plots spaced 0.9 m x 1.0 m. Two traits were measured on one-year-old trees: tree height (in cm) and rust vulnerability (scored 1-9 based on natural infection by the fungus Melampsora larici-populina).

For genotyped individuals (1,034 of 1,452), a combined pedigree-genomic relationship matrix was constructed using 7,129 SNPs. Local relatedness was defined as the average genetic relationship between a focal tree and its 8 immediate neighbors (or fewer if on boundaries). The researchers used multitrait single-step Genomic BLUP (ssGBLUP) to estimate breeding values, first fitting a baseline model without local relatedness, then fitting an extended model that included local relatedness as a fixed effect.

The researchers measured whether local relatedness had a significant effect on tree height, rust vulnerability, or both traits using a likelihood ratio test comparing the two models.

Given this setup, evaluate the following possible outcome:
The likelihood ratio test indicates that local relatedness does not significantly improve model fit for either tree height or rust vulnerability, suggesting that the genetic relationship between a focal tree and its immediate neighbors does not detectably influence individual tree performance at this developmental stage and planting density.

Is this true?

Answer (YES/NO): NO